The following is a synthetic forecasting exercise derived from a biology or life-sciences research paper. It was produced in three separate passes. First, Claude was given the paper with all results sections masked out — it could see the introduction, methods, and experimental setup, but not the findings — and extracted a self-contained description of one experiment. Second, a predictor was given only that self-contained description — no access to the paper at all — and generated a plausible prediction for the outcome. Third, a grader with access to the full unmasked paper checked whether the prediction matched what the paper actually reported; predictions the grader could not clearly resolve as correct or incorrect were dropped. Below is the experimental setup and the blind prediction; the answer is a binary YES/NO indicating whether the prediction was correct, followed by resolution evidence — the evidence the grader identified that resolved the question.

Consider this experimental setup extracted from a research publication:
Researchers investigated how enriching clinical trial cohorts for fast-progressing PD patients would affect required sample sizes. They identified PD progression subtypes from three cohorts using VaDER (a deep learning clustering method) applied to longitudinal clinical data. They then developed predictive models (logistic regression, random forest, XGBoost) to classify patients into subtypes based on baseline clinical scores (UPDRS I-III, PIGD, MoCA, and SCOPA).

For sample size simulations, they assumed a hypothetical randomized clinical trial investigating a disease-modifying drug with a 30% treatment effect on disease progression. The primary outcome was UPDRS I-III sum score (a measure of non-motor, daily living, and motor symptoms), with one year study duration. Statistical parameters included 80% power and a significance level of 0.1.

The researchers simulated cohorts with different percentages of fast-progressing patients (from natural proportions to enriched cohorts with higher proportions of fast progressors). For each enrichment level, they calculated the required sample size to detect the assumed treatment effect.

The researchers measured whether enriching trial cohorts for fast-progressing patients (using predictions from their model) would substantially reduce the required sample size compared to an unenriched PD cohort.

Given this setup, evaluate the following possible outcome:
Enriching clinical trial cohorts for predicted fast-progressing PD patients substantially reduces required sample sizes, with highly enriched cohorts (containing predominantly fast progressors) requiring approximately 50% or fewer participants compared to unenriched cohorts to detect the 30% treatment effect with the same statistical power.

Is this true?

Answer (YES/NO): YES